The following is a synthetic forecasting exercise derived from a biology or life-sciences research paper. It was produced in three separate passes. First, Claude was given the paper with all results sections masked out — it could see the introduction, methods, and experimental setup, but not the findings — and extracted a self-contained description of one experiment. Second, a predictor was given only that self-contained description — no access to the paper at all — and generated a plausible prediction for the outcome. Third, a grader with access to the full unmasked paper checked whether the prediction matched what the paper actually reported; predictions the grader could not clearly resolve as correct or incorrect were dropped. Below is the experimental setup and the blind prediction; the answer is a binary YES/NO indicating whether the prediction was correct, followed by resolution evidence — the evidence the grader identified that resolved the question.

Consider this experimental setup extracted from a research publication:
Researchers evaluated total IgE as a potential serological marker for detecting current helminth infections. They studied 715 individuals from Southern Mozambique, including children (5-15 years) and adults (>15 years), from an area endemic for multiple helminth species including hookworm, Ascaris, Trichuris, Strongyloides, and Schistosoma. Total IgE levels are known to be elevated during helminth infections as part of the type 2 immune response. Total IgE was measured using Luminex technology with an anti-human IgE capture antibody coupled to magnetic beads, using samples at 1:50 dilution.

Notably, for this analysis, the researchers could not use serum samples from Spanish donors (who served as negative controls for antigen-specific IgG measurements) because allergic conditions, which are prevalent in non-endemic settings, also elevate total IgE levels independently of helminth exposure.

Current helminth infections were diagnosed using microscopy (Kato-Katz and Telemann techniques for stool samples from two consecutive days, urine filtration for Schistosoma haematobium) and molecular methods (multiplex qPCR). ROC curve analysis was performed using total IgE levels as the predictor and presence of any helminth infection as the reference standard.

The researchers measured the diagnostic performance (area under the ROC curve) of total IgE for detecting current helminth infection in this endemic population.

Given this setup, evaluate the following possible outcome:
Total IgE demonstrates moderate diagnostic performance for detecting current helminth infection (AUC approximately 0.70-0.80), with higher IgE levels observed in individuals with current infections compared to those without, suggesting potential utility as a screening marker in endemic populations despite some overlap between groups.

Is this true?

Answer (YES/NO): YES